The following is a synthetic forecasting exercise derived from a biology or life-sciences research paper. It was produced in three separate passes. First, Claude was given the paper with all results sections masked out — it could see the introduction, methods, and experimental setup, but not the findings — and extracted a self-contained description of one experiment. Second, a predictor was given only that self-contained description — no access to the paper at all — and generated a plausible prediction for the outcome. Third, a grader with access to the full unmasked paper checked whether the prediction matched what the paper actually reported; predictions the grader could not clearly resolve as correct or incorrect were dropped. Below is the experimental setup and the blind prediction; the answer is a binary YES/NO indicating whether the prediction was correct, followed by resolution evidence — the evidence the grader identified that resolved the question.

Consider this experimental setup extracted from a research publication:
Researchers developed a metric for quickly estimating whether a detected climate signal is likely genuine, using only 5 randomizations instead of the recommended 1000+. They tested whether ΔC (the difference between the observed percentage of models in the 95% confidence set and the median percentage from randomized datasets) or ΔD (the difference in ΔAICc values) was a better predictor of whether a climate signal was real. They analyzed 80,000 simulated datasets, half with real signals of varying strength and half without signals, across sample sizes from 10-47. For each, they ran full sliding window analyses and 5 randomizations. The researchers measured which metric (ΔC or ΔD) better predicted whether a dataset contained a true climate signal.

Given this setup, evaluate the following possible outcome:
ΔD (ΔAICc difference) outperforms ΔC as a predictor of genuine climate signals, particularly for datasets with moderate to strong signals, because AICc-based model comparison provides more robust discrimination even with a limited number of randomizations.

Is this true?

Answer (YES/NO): NO